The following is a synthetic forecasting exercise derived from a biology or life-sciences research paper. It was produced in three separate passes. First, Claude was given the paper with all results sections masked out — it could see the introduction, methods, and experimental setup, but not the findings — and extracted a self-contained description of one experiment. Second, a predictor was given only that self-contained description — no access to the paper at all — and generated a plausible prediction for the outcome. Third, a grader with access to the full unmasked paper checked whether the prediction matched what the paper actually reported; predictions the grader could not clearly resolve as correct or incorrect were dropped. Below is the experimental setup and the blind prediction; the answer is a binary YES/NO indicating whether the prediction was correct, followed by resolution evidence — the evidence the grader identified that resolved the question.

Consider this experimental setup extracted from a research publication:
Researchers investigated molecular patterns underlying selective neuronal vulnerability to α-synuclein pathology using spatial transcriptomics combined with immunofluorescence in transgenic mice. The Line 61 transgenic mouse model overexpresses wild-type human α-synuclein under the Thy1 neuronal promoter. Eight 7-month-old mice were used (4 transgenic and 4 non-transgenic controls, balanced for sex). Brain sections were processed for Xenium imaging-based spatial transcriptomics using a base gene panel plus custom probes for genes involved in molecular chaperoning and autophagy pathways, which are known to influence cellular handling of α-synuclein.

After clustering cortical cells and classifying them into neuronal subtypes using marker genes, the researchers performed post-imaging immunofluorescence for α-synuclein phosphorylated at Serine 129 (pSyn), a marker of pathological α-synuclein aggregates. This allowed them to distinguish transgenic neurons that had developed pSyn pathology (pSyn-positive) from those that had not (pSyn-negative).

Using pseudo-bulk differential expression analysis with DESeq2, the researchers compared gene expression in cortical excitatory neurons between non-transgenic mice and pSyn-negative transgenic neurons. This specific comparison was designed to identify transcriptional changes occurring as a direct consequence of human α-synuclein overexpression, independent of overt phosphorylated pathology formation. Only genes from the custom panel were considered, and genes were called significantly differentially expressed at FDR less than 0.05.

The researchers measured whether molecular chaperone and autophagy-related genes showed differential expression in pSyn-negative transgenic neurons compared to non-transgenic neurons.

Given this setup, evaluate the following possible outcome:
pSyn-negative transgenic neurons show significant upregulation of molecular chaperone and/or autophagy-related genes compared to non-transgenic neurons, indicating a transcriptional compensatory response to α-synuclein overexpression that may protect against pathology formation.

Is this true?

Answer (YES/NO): NO